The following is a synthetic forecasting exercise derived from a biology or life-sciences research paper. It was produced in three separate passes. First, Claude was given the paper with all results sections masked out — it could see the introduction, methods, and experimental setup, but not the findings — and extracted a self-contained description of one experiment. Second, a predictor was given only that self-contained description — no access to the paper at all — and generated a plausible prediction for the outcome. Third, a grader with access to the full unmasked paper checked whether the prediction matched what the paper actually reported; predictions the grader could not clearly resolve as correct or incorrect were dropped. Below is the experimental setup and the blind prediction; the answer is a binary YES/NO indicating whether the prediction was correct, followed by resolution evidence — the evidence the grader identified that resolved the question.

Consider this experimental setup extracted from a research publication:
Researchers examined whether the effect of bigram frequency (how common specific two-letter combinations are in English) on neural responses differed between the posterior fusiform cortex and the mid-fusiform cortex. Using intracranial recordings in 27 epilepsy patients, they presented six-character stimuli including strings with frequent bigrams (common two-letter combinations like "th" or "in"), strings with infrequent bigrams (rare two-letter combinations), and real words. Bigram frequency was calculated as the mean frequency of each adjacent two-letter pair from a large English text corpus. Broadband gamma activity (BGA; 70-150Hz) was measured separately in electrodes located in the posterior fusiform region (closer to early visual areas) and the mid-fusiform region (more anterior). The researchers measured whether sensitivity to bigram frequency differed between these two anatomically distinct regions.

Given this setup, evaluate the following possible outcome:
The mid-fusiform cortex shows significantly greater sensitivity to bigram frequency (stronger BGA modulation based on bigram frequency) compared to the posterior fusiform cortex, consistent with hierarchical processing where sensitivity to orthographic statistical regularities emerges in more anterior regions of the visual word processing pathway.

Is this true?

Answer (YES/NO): NO